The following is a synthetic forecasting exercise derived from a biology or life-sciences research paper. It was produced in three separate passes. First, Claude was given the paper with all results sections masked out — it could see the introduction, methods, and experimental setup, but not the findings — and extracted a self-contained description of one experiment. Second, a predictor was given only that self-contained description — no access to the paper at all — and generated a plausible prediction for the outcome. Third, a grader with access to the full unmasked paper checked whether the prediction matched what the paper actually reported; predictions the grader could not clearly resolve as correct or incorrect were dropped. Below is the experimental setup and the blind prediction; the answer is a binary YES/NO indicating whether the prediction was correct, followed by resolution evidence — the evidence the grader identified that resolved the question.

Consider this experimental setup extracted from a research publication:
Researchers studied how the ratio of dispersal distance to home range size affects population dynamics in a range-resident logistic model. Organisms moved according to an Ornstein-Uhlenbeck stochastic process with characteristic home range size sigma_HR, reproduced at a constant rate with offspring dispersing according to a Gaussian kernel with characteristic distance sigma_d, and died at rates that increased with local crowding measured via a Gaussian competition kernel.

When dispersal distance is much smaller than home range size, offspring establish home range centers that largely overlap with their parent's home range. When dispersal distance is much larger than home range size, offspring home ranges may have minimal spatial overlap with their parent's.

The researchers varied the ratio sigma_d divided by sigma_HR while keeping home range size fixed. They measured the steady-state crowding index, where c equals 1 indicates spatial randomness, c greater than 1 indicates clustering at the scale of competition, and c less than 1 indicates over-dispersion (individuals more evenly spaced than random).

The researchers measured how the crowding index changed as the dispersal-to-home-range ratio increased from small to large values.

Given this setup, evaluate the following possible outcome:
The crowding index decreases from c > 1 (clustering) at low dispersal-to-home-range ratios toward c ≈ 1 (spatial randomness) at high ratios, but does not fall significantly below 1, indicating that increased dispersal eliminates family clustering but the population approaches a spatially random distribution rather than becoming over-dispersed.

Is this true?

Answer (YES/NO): NO